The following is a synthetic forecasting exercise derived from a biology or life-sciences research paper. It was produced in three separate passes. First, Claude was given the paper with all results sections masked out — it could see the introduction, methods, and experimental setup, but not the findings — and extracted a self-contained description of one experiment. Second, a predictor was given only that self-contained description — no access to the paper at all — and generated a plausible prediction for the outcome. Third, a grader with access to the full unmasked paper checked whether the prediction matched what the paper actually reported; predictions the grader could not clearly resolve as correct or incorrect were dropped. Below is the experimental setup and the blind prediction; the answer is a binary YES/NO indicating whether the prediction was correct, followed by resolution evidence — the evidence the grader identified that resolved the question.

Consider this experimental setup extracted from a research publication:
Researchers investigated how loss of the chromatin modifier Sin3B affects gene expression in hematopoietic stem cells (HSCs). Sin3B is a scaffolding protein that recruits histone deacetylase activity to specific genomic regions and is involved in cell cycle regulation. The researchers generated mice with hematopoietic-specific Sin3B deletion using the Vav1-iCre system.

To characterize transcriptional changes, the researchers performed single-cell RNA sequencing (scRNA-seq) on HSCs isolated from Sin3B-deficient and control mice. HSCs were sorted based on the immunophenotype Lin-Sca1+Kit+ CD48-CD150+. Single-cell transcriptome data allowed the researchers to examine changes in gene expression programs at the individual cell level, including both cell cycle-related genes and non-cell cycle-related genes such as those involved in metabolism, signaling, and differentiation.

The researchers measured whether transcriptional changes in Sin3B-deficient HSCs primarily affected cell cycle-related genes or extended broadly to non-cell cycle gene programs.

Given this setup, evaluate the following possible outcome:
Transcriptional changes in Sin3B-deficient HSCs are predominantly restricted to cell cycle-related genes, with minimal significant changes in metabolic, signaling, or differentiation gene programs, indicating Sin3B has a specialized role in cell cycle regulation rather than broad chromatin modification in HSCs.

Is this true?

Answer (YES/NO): YES